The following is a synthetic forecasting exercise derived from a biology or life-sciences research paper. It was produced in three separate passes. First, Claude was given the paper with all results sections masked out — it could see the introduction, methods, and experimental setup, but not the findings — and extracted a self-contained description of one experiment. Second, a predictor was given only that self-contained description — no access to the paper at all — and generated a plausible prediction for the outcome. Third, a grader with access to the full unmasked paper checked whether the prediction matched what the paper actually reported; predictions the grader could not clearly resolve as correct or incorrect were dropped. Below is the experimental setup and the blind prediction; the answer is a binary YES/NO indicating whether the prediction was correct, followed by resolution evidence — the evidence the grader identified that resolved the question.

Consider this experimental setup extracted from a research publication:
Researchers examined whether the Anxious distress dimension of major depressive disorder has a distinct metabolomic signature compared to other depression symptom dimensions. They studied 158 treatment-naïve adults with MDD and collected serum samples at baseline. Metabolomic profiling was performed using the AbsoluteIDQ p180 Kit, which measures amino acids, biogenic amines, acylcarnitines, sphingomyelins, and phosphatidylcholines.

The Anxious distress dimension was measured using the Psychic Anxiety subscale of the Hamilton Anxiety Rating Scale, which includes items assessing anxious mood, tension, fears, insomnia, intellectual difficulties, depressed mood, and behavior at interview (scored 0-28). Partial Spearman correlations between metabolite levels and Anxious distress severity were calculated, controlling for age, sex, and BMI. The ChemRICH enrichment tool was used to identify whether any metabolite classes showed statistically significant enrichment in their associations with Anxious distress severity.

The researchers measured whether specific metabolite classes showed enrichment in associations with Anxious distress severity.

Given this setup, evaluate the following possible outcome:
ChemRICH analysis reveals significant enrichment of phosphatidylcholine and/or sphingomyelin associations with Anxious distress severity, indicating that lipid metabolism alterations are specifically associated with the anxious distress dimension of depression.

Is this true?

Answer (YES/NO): YES